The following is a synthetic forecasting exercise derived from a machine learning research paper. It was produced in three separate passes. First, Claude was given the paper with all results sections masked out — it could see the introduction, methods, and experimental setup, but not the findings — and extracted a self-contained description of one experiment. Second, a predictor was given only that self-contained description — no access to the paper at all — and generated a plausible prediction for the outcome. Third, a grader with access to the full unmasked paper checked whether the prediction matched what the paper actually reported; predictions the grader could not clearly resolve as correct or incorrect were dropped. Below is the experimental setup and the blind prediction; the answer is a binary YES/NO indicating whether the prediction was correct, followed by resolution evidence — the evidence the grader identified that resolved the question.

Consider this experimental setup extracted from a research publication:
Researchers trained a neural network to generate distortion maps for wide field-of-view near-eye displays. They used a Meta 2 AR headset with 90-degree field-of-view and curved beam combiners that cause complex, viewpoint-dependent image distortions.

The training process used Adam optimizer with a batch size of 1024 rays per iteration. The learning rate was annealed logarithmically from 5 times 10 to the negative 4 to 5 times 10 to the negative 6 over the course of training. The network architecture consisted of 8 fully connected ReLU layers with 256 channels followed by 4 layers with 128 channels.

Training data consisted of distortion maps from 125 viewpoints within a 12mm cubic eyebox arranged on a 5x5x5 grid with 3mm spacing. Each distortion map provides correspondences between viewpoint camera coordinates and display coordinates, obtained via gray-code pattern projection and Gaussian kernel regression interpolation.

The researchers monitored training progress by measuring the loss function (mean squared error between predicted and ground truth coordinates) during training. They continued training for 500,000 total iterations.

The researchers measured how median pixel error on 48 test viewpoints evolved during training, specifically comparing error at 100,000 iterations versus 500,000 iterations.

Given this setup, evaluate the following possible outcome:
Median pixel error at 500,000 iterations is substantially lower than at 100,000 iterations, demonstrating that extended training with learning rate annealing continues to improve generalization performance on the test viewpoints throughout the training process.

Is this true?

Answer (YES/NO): NO